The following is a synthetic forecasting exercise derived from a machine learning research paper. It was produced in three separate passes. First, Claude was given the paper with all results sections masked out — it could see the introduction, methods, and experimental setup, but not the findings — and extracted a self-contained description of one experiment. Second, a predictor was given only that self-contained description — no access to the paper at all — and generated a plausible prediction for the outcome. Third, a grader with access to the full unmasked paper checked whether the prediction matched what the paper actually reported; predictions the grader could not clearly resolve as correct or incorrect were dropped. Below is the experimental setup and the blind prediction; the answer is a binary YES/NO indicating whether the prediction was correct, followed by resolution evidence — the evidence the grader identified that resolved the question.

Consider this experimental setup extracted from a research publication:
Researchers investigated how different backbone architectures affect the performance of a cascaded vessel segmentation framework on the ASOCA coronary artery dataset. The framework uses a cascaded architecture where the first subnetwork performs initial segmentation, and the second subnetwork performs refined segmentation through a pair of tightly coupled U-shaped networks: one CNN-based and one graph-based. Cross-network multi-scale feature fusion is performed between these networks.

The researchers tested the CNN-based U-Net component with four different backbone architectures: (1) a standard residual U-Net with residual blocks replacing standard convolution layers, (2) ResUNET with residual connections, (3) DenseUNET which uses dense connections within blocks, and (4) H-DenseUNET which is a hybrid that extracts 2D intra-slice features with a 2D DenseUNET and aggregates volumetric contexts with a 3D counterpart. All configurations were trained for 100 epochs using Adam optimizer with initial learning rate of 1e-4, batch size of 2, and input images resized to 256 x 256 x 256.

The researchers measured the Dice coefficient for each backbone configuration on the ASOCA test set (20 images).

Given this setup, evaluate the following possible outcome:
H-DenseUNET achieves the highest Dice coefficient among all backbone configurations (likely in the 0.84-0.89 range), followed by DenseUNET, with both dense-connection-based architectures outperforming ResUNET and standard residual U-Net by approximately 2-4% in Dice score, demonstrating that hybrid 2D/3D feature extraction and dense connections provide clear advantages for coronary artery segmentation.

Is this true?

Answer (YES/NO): NO